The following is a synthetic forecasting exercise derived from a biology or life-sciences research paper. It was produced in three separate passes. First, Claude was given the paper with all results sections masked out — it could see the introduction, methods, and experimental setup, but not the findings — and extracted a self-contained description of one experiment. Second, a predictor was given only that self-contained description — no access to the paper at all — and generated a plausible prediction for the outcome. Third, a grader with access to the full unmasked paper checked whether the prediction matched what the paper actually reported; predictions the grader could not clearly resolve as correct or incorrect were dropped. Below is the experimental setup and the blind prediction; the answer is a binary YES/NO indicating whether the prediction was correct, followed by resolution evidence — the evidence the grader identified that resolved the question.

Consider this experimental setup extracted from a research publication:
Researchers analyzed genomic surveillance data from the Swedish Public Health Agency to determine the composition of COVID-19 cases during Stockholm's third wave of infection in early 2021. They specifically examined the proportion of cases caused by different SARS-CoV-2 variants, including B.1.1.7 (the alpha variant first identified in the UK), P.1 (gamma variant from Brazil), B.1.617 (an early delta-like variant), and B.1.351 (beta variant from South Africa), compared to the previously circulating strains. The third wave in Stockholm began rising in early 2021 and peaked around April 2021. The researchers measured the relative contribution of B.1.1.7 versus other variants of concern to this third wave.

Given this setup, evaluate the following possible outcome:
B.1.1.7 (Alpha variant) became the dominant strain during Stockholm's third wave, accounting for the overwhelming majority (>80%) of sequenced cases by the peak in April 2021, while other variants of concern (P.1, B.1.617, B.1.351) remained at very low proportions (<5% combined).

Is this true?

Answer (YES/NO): NO